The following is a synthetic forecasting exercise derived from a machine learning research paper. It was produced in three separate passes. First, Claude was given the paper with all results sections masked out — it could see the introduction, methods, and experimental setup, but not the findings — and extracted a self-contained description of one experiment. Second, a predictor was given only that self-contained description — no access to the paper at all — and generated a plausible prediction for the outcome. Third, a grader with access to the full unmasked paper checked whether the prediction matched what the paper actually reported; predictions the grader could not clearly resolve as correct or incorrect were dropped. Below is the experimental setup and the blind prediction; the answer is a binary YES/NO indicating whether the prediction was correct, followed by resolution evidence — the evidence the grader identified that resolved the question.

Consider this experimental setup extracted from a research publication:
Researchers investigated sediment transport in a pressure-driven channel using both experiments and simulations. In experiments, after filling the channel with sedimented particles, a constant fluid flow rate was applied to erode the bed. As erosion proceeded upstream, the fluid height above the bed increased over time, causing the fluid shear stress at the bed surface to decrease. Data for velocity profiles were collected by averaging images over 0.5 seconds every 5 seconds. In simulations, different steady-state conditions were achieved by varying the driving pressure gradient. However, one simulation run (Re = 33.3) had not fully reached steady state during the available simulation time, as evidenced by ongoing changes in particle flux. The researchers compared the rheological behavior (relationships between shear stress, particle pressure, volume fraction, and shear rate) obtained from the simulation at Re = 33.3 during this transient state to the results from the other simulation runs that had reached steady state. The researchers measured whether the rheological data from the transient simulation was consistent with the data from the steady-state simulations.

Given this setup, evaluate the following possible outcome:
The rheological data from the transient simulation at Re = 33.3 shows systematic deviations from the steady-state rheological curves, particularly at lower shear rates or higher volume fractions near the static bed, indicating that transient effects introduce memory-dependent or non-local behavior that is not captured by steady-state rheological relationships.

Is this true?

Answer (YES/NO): NO